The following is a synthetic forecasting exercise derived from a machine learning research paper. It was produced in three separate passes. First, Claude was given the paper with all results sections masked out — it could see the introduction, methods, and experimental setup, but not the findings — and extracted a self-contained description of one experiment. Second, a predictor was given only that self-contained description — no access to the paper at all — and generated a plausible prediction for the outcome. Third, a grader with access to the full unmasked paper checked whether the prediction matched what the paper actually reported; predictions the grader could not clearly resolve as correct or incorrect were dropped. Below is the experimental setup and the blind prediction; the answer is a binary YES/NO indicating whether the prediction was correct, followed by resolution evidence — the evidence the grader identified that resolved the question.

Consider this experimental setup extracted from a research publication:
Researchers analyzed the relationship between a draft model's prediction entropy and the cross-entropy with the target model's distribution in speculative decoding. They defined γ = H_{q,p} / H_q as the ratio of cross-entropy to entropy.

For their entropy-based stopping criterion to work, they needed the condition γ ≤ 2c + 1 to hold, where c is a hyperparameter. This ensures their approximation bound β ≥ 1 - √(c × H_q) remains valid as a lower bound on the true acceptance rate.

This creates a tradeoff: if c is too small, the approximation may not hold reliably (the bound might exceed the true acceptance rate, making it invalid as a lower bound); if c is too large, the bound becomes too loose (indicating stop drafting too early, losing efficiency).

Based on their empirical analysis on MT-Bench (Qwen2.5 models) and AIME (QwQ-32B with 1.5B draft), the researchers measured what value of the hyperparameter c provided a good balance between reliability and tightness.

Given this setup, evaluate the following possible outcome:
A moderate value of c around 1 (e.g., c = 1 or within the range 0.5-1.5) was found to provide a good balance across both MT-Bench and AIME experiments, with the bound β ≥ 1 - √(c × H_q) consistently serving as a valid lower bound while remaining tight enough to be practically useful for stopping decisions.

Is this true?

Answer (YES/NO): NO